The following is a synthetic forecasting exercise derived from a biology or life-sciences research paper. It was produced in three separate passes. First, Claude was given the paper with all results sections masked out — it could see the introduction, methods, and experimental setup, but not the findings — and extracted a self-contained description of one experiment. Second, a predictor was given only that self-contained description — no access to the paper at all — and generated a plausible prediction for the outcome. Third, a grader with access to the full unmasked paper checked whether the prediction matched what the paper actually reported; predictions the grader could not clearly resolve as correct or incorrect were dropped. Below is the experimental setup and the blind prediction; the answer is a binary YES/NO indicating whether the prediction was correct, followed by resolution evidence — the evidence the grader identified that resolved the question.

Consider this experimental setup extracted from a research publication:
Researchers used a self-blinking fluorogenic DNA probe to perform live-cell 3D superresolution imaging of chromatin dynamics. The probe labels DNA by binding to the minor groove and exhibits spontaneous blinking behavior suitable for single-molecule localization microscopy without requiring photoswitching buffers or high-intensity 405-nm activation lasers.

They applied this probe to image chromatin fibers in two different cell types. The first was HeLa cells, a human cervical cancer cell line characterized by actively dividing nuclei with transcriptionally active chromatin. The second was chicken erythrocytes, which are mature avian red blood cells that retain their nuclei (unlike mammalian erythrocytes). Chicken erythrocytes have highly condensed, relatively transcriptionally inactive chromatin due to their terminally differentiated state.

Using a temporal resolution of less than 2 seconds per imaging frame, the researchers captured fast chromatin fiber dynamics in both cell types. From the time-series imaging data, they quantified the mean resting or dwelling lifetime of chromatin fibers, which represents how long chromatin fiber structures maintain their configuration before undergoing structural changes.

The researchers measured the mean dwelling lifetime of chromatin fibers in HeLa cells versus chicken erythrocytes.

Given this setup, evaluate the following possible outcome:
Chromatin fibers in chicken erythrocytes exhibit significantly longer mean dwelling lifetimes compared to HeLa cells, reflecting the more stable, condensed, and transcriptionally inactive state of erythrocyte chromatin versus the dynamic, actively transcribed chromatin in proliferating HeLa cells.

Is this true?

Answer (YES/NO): YES